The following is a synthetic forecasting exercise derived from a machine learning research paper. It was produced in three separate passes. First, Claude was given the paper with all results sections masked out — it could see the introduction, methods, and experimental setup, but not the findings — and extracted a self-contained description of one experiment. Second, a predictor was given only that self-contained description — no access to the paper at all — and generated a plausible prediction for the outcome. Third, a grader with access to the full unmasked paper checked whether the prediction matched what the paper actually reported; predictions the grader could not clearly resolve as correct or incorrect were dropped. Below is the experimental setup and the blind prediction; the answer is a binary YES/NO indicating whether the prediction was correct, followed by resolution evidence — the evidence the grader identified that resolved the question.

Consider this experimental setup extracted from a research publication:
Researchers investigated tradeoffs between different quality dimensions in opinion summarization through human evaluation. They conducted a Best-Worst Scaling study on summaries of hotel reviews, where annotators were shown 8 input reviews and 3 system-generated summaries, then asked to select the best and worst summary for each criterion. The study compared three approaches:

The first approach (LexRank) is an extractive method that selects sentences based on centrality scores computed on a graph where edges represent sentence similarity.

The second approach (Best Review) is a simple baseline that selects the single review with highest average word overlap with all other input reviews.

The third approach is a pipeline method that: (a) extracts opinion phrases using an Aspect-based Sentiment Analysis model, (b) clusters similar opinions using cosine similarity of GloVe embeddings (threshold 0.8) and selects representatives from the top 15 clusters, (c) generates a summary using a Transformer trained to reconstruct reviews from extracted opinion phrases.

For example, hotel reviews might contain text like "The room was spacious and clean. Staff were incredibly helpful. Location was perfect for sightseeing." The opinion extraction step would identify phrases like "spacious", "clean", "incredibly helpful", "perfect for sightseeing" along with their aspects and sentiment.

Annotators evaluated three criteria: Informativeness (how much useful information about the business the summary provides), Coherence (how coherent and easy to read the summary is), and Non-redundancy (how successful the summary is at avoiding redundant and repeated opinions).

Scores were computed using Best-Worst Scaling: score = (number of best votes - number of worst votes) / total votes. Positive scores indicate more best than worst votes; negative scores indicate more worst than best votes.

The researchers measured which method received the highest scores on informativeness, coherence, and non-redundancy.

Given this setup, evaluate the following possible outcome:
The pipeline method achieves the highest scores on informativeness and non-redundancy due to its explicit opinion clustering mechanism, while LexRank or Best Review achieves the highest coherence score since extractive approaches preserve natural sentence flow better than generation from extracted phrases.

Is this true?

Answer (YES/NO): NO